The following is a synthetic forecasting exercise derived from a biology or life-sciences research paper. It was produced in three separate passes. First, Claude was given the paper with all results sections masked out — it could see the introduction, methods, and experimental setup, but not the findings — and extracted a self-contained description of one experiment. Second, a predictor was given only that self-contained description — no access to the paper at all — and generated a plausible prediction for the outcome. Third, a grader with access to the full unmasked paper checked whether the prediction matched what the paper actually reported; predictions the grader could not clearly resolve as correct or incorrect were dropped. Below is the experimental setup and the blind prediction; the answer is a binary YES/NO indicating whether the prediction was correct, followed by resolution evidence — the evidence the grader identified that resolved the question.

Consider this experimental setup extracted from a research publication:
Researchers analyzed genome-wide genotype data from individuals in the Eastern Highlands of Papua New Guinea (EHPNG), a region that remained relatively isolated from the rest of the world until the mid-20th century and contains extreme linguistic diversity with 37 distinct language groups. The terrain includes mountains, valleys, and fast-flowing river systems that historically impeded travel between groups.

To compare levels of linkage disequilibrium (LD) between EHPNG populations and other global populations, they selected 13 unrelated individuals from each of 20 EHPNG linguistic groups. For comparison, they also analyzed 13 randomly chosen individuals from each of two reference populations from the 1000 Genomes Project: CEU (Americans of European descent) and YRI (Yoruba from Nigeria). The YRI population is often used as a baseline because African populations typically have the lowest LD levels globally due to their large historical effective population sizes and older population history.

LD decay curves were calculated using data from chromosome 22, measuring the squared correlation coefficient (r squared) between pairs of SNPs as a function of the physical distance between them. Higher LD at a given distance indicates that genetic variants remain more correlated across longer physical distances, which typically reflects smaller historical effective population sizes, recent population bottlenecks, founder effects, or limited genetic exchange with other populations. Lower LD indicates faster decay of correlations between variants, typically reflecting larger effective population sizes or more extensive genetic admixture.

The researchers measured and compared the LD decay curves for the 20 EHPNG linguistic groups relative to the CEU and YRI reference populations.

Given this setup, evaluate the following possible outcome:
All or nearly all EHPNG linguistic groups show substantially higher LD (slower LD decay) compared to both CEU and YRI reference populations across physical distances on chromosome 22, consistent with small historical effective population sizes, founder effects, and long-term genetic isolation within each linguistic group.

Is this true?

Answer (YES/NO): YES